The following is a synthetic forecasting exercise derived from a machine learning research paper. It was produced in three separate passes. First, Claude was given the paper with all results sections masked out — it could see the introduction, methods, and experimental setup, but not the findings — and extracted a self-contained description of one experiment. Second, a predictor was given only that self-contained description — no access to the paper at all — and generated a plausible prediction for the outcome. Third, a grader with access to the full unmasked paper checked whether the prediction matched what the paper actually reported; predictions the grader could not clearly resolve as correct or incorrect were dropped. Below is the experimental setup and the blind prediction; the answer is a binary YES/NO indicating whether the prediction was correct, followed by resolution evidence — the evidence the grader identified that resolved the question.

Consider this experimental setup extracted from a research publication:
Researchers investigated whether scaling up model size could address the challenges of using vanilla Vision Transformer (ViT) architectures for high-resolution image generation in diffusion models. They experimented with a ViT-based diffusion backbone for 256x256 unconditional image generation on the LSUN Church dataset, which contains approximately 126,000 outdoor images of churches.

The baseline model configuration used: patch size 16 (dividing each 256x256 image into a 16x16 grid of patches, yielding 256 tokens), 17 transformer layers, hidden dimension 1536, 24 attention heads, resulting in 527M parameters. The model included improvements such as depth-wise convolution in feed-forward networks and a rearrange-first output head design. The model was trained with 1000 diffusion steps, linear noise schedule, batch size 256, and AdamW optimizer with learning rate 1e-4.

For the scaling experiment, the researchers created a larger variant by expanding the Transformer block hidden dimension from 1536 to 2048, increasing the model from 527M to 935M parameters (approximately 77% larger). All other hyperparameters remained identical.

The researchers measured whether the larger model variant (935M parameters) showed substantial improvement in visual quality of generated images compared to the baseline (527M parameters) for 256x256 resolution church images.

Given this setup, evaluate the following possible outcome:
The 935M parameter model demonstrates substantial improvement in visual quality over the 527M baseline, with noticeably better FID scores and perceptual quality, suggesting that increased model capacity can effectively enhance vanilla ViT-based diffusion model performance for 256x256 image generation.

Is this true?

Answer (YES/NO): NO